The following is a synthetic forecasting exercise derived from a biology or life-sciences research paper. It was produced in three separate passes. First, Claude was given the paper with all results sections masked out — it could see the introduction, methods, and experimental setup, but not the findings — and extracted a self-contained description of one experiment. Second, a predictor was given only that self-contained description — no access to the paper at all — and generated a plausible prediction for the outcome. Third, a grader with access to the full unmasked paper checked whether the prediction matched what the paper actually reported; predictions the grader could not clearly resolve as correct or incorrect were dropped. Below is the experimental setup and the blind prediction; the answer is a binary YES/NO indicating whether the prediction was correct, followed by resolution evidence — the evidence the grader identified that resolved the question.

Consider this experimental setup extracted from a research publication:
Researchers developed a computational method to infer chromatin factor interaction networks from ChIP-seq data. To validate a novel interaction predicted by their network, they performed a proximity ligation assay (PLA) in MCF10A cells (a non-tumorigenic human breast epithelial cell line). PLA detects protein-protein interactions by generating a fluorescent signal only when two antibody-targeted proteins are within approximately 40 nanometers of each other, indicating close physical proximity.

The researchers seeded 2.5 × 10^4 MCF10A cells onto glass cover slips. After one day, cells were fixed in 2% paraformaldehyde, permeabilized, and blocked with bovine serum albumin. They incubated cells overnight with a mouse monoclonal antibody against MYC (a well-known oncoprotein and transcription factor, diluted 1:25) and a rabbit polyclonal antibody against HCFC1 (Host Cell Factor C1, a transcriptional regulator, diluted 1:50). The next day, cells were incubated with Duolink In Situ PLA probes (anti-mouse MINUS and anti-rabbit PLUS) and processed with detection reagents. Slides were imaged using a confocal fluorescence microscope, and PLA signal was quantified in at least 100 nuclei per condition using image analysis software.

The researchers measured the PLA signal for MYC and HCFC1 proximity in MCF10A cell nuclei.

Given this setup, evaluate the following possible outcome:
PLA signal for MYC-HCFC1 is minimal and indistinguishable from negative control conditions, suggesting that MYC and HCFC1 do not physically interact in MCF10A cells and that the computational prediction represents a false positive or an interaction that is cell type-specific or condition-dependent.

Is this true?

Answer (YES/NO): NO